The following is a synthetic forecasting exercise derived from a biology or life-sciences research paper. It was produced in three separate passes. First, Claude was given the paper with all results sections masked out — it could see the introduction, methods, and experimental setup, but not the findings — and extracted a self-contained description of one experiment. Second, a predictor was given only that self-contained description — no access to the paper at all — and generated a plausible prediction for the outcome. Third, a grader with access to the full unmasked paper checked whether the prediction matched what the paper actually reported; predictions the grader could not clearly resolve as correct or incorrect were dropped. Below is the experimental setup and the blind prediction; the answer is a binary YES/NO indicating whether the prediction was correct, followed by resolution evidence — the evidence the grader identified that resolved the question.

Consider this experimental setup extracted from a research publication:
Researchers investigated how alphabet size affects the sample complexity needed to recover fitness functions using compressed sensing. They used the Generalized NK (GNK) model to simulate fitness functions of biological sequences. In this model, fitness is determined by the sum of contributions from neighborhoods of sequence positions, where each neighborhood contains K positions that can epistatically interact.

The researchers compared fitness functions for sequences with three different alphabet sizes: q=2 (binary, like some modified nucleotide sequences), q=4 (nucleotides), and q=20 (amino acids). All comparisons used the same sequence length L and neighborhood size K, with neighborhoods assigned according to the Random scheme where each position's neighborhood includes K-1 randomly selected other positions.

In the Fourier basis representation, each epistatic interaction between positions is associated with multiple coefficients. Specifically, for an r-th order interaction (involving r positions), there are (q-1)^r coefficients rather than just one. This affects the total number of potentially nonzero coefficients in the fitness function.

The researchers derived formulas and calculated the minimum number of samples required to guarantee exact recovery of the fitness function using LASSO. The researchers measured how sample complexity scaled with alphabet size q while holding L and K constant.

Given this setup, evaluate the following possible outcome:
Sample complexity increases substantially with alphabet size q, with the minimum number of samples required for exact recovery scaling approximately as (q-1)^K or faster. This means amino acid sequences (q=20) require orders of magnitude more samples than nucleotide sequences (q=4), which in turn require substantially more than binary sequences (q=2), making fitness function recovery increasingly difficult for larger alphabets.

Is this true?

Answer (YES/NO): YES